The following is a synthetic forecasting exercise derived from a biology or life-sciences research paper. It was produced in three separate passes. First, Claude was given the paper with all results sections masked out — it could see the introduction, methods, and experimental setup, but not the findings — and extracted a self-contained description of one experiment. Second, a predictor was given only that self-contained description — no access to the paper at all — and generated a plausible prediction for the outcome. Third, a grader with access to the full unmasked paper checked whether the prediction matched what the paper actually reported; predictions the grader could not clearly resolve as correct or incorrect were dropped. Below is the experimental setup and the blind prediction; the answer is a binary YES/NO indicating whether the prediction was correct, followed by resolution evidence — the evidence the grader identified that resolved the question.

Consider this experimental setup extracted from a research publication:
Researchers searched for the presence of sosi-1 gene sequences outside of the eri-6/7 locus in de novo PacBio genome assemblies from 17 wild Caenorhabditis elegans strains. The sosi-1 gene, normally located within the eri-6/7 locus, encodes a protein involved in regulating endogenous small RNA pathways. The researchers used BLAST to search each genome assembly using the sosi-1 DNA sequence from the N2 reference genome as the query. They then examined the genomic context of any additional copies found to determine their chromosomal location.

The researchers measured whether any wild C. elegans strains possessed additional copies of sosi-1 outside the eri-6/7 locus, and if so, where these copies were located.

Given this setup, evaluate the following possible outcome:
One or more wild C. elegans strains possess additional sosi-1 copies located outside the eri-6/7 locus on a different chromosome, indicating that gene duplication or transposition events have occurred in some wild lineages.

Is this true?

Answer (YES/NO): YES